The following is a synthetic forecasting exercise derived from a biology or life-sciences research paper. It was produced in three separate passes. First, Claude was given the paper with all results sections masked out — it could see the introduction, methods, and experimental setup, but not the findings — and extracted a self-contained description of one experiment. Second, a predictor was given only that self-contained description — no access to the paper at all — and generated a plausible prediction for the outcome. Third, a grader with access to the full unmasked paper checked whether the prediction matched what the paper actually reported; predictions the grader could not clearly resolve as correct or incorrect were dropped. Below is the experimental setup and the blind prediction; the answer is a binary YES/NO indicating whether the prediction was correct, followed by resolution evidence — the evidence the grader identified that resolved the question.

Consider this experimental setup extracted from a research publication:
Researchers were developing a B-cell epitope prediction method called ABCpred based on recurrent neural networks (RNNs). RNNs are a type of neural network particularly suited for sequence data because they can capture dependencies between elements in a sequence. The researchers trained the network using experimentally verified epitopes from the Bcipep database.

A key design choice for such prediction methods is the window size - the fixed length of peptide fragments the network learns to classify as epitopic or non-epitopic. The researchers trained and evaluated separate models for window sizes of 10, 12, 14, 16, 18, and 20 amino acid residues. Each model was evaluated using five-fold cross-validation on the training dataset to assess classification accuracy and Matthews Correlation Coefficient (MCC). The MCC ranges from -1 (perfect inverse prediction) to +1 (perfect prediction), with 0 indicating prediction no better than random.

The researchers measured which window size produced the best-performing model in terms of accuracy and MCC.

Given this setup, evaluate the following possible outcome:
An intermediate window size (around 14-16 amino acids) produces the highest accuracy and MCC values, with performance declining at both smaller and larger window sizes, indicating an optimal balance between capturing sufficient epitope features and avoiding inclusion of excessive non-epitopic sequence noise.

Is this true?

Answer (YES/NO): YES